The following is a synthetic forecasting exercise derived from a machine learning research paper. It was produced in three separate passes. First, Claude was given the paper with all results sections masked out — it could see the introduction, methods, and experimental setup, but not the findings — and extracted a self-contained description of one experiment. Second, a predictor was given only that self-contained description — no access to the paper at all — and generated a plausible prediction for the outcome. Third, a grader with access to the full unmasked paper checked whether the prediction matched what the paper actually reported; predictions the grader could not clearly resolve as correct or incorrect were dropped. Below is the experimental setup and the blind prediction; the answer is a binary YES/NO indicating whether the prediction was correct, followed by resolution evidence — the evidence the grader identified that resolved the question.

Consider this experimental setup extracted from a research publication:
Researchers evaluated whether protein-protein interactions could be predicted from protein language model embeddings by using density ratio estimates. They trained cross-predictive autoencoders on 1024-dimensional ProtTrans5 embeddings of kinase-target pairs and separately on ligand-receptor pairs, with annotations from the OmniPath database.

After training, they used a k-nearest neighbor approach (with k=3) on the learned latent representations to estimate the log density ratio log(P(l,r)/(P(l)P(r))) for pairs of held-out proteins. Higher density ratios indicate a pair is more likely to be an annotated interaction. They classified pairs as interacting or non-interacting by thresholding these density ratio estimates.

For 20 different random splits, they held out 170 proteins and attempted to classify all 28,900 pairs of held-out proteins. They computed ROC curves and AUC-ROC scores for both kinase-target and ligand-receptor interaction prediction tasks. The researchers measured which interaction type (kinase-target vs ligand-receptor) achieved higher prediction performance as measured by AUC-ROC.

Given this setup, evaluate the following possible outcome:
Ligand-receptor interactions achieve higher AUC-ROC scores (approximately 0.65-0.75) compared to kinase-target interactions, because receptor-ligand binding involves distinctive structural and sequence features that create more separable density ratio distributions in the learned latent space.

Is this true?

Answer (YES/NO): NO